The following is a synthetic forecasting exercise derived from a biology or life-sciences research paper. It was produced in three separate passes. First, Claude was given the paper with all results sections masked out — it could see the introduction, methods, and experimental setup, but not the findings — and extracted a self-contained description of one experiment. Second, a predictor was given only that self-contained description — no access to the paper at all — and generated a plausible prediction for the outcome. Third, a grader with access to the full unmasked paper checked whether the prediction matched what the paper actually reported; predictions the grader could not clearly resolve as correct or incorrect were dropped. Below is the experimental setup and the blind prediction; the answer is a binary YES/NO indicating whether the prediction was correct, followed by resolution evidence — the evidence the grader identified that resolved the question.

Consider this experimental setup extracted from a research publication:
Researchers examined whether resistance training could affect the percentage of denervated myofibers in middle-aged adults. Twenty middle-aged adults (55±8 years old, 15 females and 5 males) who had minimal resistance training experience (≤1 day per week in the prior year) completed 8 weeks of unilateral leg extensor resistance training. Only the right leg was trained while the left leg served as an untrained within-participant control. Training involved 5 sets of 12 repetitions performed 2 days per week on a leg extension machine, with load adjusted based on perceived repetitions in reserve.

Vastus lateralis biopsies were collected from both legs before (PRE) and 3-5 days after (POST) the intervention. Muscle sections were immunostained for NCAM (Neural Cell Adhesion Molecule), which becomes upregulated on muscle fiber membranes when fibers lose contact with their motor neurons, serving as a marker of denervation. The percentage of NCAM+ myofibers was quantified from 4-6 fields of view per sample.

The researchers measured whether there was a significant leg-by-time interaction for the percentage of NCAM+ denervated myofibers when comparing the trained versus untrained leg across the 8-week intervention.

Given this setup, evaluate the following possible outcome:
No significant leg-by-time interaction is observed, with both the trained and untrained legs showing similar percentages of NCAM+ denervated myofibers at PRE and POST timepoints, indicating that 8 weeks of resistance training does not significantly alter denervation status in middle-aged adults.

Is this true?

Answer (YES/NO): YES